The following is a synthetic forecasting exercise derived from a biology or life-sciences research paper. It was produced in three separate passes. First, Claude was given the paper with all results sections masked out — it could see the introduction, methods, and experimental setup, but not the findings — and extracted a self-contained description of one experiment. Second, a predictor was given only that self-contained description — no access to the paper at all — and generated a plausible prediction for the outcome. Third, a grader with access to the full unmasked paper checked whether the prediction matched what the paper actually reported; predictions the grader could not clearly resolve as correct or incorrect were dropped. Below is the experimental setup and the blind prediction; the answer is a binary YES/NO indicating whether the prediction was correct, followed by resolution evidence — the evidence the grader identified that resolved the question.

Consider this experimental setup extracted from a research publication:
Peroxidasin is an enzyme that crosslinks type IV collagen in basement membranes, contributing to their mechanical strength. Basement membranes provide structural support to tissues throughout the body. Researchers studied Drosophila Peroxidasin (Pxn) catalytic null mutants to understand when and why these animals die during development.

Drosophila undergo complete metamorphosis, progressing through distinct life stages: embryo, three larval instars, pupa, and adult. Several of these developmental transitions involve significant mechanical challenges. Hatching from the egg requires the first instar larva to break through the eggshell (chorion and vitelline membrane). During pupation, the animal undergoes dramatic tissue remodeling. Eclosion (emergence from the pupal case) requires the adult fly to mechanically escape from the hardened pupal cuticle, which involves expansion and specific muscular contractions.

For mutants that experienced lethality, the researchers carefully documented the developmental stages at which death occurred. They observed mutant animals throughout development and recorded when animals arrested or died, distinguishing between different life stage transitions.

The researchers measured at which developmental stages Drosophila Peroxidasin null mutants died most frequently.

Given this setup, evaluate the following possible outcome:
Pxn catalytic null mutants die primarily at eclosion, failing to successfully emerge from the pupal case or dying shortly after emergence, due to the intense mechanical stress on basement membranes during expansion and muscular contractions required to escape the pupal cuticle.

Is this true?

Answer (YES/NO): YES